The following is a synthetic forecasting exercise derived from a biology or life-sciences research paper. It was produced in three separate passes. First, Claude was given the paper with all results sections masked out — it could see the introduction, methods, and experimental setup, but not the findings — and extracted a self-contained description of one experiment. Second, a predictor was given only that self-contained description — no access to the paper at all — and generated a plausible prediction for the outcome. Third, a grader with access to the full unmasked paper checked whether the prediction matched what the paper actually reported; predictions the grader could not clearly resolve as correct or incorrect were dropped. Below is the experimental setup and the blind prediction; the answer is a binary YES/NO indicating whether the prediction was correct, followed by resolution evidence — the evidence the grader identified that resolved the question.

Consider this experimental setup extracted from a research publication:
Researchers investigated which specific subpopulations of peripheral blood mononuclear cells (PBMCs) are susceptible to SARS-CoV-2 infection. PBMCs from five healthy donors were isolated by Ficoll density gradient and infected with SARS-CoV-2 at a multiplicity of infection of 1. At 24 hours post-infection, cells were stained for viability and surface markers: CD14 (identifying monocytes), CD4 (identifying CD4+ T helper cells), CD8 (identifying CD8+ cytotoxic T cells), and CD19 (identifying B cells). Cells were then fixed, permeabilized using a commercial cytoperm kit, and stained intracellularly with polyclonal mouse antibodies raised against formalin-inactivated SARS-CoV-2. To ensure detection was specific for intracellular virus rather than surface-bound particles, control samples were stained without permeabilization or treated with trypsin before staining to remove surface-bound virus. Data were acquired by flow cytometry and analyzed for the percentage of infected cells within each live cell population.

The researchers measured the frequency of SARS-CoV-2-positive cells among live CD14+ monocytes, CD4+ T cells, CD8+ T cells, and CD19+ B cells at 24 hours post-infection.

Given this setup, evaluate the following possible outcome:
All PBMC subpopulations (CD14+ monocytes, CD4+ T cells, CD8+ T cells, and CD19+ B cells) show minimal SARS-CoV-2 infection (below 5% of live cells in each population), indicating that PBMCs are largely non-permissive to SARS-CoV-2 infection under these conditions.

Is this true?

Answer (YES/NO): NO